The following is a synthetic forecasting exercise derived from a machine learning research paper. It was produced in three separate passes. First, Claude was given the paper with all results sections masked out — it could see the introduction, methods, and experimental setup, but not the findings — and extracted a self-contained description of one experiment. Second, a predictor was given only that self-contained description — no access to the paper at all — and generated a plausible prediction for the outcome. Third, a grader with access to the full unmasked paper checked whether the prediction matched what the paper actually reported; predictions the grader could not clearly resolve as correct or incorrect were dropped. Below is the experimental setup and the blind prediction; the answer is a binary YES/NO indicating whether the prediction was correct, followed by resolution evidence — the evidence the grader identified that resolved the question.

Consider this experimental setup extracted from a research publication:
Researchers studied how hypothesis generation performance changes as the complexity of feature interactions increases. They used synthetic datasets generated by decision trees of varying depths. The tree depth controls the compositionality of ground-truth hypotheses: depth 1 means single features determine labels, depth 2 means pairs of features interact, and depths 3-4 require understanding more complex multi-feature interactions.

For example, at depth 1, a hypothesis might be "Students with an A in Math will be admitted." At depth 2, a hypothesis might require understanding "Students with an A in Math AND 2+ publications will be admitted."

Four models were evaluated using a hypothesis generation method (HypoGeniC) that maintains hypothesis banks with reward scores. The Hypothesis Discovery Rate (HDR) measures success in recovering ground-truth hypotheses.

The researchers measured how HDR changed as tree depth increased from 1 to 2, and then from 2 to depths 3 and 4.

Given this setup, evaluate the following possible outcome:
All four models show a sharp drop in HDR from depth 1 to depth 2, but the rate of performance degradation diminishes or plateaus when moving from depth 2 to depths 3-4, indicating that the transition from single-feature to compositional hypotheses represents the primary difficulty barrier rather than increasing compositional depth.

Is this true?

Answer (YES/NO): NO